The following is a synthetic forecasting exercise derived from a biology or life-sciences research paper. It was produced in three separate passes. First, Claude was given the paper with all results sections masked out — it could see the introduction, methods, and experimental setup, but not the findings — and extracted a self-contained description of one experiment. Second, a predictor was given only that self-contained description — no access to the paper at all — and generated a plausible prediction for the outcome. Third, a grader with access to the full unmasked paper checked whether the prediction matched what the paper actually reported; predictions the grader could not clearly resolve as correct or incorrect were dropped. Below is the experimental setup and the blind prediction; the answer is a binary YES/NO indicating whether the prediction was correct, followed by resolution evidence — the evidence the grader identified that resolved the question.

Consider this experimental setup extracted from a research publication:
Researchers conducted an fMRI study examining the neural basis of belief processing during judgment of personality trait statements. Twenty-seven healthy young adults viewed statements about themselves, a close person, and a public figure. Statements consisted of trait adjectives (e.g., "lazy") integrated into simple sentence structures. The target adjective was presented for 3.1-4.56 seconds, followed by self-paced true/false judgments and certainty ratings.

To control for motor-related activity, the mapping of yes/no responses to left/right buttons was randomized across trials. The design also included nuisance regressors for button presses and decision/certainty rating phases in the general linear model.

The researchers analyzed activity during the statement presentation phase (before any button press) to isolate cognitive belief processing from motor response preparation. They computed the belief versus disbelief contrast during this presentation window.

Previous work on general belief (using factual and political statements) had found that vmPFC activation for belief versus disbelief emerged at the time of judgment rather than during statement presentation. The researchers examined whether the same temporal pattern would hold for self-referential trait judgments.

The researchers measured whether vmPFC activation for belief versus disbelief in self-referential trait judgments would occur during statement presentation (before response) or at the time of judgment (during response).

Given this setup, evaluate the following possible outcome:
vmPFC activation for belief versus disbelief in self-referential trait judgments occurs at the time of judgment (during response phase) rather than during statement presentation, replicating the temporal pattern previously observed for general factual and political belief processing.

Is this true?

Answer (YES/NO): NO